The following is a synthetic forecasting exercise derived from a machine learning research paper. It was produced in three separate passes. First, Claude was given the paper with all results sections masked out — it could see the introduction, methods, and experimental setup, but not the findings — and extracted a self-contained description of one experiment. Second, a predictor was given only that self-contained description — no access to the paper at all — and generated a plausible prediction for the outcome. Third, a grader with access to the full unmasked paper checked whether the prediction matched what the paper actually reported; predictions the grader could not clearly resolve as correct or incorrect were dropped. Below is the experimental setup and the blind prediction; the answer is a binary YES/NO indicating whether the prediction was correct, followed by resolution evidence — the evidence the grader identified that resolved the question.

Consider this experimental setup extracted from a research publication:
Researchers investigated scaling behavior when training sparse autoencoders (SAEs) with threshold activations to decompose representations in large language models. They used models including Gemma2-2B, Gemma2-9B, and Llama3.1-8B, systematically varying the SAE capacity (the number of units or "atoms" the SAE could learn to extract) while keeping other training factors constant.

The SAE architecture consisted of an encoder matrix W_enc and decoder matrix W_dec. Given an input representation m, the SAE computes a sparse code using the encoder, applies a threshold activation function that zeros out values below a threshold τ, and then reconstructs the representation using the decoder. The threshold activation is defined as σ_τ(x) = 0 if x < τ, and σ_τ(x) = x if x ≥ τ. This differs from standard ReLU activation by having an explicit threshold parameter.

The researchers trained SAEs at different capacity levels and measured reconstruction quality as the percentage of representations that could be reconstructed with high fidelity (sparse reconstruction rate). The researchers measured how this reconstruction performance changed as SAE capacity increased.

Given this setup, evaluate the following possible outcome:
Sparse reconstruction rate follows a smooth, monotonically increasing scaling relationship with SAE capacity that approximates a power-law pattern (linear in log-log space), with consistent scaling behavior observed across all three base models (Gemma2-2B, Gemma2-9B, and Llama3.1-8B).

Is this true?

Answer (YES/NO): NO